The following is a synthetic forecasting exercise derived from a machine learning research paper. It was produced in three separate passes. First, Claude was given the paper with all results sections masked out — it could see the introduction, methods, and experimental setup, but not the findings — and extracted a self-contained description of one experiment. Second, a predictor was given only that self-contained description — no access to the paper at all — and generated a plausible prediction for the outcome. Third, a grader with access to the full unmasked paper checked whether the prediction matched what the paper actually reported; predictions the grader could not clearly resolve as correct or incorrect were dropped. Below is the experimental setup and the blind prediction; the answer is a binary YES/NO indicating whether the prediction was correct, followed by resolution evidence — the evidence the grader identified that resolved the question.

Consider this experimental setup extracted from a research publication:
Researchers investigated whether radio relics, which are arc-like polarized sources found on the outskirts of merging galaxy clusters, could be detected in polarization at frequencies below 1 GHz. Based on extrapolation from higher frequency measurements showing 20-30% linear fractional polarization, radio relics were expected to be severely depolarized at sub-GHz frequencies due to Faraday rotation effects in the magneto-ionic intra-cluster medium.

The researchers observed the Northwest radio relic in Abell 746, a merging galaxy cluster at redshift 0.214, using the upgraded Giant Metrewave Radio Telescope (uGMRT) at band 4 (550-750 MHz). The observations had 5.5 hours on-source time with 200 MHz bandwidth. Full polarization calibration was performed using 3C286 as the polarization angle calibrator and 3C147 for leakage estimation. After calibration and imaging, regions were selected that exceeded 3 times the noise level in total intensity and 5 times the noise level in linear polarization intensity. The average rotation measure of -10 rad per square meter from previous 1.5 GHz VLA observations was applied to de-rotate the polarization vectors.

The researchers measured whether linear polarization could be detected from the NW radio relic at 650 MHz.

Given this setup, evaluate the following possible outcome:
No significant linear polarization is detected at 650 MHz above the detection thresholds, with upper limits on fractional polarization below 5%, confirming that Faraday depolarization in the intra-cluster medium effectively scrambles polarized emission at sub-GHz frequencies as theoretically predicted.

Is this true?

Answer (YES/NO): NO